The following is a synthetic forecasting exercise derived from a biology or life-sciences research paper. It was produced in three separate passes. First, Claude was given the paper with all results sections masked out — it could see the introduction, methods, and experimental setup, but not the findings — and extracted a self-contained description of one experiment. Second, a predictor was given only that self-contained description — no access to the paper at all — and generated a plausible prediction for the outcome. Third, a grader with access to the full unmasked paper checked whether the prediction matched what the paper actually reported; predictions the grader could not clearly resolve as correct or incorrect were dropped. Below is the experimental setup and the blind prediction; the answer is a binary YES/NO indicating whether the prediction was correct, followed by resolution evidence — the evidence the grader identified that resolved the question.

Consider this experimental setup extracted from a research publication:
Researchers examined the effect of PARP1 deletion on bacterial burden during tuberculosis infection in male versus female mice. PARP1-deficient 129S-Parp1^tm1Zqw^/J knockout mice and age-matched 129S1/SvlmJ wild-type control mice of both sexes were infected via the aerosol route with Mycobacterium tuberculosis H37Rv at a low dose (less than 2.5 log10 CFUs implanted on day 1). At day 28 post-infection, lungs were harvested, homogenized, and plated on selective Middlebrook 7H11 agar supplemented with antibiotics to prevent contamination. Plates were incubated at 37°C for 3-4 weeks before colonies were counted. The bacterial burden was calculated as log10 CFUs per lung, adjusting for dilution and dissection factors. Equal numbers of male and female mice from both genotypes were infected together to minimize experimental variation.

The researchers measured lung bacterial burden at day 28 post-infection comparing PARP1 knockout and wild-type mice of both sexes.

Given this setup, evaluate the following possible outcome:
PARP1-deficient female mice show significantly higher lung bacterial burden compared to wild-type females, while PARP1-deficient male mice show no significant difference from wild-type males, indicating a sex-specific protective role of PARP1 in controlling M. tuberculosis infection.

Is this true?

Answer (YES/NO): NO